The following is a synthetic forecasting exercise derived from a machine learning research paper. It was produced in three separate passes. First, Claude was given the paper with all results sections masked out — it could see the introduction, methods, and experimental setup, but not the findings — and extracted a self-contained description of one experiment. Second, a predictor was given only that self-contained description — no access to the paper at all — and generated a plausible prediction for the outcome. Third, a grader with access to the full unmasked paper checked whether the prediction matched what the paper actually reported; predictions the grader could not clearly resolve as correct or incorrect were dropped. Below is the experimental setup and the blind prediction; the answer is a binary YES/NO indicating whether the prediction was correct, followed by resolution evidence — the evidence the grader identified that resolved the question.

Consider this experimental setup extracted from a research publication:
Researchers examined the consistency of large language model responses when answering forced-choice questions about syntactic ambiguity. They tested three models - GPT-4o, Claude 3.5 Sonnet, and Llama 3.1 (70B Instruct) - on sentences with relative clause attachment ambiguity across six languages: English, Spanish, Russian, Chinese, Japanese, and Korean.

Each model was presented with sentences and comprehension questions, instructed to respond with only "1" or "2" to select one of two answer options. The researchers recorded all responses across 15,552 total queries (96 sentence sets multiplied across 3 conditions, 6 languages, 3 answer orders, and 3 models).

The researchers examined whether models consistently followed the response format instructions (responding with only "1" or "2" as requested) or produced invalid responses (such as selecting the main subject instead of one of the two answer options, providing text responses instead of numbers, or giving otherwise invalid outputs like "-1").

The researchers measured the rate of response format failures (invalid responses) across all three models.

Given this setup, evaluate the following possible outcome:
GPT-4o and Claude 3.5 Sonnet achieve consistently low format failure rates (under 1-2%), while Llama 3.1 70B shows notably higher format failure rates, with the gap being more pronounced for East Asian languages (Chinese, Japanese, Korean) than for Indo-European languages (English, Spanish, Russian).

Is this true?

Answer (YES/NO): NO